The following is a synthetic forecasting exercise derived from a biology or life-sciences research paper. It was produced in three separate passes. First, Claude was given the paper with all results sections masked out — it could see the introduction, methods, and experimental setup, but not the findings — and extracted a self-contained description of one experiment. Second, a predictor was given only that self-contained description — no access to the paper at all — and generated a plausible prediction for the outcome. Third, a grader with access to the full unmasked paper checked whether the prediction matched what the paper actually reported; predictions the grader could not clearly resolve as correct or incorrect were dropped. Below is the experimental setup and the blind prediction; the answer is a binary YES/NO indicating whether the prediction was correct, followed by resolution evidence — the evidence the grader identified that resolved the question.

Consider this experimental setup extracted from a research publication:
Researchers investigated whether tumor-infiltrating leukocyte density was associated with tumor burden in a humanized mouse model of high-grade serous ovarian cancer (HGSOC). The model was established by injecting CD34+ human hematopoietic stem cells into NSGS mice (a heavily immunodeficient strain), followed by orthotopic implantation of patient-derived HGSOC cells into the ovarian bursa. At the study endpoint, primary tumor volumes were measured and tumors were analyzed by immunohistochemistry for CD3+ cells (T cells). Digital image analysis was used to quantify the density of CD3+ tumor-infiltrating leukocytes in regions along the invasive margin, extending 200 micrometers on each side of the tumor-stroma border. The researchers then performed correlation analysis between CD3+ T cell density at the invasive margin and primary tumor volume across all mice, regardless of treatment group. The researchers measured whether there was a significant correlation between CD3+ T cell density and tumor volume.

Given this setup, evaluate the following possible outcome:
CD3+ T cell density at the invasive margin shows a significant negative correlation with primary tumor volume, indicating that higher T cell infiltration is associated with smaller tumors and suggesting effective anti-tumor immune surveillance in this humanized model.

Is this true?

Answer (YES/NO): NO